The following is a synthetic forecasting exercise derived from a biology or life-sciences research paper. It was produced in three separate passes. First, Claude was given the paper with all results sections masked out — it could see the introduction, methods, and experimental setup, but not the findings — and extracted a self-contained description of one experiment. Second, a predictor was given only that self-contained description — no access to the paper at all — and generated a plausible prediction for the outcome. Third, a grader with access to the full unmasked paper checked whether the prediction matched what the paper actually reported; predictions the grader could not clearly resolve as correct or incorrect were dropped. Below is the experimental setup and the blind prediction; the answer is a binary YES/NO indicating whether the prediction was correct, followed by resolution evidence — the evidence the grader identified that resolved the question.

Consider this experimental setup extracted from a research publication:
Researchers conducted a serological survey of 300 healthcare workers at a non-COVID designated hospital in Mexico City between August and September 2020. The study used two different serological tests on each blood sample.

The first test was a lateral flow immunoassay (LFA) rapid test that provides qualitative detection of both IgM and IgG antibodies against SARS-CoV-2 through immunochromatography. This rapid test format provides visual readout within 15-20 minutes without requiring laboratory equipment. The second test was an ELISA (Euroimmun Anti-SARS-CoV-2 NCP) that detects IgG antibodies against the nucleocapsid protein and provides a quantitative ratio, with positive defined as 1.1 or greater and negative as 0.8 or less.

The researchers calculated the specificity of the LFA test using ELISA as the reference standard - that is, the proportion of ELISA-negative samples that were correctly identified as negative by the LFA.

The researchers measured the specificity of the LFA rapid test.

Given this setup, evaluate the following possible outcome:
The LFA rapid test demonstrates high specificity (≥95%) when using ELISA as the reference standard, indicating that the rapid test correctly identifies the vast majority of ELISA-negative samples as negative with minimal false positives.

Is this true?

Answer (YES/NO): YES